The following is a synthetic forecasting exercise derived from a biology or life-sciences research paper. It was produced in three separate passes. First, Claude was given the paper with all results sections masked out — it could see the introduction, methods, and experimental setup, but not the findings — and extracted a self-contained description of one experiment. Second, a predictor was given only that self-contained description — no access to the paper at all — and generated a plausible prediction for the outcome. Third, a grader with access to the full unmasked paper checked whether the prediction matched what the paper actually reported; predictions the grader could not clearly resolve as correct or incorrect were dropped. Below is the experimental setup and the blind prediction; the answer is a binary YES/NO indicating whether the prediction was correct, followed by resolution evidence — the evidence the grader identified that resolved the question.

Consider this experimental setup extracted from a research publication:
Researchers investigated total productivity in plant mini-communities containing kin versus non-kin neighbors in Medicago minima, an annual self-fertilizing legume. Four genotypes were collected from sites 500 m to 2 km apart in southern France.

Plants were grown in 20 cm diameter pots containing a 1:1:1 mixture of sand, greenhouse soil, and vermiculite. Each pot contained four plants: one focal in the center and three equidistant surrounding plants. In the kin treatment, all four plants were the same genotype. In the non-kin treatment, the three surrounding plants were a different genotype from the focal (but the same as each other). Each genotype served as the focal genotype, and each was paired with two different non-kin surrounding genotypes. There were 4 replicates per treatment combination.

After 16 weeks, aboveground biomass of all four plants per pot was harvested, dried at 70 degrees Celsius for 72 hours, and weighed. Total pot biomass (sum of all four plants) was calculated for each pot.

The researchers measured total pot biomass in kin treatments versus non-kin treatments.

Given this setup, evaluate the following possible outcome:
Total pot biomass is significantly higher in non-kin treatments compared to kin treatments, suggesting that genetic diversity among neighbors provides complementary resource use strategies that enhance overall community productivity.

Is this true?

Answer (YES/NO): NO